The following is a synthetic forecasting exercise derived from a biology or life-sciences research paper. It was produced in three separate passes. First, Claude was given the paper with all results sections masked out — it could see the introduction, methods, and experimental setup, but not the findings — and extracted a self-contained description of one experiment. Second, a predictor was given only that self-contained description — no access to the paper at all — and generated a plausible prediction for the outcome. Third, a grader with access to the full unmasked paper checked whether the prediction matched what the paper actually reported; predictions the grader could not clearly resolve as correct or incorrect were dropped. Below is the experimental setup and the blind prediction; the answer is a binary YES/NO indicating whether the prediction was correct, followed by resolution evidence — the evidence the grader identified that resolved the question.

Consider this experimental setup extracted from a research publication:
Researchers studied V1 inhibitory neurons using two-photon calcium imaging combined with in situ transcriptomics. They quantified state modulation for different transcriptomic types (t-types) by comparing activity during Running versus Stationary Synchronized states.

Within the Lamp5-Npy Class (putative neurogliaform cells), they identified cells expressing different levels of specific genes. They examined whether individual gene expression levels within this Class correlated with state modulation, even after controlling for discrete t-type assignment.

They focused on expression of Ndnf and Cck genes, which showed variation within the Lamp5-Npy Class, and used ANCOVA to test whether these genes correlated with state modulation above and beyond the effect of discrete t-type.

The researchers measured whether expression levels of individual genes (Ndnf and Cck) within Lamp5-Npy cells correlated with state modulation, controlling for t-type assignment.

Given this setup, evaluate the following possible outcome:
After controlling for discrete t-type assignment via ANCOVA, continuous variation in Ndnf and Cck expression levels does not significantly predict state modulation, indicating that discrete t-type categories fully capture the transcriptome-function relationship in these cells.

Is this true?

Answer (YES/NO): NO